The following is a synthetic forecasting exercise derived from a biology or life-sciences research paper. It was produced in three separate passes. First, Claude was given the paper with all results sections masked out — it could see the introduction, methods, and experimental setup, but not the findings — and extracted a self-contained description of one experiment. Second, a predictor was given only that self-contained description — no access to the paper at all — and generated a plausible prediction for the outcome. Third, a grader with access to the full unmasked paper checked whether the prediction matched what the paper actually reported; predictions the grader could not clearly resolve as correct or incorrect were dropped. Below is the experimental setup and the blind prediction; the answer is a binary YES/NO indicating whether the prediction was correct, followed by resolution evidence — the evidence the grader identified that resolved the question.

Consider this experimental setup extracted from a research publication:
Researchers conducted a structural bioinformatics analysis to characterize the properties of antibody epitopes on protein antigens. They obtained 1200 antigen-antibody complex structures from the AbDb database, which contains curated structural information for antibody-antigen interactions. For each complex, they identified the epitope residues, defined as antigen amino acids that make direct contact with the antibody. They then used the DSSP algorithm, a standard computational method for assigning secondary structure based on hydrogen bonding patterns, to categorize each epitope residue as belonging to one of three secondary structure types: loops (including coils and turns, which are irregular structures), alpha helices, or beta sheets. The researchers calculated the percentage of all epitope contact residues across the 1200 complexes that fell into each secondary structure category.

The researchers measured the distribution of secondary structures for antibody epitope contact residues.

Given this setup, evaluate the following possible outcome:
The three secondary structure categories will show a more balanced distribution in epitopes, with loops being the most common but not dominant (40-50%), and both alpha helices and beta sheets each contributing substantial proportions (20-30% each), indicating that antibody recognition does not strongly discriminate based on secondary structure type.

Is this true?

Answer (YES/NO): NO